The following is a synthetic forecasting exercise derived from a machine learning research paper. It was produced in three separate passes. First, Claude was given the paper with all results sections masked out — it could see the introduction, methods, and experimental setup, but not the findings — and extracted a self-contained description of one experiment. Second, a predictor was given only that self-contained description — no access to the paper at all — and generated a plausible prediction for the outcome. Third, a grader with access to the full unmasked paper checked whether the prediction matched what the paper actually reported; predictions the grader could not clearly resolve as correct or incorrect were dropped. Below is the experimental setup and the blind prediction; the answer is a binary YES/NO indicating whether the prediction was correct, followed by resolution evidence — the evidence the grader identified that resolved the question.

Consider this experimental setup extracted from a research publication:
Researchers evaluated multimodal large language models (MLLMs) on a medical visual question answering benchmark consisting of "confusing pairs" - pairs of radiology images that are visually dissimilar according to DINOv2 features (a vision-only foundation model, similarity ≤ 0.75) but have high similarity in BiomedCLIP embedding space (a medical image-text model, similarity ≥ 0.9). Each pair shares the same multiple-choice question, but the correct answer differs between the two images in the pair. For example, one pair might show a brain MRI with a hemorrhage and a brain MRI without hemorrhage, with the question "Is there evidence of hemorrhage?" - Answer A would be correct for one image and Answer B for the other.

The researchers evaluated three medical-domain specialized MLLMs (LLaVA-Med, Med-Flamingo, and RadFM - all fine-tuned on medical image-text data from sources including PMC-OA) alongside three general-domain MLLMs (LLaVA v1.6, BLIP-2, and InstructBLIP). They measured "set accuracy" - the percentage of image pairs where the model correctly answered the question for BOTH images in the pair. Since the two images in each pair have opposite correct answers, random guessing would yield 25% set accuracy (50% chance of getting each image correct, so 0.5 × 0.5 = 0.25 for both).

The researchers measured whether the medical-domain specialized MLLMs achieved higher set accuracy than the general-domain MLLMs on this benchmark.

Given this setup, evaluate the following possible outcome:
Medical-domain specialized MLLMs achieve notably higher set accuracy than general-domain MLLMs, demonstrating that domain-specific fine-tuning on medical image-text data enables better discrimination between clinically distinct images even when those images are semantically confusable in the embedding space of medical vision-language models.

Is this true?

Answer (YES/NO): NO